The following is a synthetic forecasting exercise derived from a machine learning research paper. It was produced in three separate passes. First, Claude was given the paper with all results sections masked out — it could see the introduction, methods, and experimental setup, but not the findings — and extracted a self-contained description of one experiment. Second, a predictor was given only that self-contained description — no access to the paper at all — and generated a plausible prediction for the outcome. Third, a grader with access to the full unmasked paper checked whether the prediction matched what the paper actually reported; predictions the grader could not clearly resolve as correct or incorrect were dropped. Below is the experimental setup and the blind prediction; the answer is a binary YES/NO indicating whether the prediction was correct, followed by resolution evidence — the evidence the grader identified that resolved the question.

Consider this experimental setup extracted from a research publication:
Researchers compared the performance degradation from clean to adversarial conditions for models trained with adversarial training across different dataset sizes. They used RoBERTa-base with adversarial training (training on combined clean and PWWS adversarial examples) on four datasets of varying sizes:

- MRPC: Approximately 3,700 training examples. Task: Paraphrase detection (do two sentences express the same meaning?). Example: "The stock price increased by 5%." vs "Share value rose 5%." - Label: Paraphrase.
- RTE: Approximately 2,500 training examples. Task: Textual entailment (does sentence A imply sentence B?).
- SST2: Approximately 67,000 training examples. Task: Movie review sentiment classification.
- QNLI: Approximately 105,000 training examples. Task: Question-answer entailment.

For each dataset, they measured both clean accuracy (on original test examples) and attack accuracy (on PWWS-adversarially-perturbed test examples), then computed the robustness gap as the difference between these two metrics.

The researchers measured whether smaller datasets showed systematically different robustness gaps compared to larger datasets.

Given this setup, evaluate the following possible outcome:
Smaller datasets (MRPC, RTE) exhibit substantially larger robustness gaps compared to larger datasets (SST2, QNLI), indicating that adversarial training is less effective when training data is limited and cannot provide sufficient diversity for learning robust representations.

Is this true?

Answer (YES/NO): NO